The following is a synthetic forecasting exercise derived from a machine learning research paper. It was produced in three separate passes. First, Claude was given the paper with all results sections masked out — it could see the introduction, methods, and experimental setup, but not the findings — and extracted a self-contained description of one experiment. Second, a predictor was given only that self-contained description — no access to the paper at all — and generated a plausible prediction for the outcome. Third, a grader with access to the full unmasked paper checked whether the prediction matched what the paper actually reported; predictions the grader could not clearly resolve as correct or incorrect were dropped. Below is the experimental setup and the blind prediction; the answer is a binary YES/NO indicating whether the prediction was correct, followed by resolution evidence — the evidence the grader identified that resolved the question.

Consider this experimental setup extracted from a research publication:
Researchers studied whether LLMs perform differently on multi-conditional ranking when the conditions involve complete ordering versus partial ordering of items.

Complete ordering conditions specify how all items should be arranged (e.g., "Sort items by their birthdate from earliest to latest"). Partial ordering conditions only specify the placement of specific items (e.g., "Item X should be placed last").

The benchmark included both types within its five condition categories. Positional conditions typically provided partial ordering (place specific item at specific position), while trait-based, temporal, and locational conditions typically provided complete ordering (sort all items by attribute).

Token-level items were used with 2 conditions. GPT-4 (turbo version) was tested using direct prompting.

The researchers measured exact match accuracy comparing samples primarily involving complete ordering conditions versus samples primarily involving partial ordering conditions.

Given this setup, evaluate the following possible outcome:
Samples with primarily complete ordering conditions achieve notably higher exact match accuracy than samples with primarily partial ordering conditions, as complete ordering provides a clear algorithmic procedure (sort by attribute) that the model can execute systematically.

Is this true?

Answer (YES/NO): YES